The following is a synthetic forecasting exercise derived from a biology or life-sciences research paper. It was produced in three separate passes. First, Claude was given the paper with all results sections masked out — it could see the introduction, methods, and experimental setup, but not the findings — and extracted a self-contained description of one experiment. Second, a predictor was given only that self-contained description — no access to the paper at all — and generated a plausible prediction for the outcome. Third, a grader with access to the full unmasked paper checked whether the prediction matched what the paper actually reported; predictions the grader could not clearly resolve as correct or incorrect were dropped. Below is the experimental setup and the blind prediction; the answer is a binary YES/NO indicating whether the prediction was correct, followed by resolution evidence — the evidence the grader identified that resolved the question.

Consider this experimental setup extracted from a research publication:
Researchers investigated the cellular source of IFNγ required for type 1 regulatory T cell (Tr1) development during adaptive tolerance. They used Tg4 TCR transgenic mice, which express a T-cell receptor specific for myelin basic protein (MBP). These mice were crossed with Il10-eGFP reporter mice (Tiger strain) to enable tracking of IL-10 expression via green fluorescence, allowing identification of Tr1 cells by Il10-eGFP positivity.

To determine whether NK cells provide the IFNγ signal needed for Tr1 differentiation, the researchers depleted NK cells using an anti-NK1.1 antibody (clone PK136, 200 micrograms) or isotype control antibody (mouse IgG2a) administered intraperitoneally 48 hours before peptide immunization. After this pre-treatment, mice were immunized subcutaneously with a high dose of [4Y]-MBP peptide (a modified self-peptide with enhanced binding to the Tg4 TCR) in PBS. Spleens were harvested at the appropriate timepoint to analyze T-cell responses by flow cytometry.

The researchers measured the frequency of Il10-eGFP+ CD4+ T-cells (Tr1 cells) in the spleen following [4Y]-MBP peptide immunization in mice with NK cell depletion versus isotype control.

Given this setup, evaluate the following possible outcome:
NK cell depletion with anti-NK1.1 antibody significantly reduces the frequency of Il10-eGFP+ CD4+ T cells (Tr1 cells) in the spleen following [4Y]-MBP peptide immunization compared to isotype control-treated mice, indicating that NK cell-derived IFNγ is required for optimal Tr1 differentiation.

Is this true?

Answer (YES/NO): NO